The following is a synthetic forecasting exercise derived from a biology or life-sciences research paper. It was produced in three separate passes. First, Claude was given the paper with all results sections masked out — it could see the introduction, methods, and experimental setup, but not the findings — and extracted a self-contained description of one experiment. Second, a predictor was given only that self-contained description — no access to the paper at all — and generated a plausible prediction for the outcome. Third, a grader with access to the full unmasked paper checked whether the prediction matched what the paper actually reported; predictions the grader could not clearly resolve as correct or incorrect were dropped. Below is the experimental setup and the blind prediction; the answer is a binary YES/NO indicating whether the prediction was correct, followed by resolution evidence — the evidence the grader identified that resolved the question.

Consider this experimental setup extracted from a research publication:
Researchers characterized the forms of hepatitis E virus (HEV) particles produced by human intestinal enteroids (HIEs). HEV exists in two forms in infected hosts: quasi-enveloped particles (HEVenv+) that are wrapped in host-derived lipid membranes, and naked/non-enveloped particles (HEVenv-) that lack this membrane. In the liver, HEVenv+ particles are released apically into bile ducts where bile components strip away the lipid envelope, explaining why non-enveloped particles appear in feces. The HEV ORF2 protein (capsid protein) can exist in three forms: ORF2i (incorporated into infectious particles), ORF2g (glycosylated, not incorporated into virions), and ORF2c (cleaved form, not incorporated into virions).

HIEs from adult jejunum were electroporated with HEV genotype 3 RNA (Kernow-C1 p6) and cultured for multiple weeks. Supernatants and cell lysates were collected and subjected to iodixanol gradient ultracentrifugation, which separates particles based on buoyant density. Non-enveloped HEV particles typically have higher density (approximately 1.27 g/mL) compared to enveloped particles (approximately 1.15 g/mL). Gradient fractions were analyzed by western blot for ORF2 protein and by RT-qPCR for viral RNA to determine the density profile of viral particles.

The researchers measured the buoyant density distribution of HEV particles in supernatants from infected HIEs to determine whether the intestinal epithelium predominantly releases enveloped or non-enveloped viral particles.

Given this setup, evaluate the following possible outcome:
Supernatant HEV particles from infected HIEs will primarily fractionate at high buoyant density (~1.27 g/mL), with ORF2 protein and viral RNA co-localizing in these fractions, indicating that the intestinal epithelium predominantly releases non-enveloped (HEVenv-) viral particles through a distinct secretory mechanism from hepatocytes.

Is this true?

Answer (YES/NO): NO